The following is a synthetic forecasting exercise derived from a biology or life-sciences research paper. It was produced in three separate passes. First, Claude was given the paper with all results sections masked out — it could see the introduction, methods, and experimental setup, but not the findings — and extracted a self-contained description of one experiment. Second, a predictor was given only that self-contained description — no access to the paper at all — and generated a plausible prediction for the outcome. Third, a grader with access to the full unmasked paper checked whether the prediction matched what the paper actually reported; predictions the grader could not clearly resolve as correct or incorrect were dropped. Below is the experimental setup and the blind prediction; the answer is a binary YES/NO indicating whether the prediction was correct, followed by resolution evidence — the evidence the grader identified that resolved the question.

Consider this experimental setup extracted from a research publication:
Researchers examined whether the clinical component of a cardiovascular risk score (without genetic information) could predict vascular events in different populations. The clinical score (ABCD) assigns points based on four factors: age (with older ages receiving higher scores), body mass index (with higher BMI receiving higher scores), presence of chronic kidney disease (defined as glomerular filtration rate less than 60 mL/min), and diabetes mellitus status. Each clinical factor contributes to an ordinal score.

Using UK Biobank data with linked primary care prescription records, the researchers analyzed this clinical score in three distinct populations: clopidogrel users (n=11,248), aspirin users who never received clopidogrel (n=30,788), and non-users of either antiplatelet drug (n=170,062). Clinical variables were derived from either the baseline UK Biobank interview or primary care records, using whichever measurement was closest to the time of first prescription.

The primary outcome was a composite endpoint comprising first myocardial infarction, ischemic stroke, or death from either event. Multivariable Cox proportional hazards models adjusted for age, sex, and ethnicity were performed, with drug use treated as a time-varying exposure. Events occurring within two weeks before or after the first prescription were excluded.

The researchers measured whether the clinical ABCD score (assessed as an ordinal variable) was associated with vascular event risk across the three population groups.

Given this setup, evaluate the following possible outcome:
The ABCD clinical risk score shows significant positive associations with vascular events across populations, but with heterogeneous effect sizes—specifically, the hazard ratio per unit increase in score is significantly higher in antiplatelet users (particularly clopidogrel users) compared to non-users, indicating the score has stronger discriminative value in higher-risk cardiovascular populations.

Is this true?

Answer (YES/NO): NO